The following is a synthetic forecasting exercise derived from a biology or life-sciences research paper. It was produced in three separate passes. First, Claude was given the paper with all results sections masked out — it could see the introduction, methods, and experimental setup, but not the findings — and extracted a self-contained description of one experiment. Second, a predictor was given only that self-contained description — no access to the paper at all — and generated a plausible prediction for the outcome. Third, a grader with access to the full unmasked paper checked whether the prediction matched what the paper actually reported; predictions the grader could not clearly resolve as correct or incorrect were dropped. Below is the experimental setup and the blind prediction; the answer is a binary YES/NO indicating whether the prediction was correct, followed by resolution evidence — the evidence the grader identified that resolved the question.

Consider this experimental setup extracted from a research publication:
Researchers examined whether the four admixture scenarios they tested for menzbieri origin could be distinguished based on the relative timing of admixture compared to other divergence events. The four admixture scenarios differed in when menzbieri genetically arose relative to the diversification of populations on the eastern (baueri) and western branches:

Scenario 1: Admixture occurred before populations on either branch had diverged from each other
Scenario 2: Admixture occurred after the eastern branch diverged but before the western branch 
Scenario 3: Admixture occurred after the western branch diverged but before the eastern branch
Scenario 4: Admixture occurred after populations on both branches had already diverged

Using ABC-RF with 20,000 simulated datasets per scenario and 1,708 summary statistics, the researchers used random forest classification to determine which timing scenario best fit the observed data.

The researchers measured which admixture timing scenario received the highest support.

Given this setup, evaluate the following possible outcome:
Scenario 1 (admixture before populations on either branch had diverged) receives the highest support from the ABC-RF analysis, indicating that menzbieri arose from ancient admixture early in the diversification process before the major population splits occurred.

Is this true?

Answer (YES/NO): YES